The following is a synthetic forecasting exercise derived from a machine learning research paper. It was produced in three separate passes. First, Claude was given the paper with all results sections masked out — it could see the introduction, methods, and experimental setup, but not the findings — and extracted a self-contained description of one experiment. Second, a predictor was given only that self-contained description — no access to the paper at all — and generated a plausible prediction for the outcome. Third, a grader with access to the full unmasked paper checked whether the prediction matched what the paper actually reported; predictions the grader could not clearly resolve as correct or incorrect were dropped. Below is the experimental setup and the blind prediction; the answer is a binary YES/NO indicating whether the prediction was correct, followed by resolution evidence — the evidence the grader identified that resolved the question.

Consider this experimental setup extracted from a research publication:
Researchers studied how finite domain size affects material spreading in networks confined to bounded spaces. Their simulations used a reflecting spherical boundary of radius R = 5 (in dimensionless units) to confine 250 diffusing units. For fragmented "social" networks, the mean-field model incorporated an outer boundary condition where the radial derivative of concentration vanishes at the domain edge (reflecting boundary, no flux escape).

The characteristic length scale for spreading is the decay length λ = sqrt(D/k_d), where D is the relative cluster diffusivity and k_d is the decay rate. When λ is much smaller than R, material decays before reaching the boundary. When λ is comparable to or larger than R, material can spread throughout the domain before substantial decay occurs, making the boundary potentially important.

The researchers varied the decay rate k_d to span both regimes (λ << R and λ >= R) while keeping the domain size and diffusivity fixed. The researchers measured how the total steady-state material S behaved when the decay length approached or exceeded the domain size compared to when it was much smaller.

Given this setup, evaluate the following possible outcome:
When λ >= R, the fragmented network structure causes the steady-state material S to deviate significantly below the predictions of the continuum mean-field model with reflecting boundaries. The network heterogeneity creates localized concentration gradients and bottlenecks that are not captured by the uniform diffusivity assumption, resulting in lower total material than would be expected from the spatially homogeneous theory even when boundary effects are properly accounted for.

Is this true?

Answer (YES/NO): NO